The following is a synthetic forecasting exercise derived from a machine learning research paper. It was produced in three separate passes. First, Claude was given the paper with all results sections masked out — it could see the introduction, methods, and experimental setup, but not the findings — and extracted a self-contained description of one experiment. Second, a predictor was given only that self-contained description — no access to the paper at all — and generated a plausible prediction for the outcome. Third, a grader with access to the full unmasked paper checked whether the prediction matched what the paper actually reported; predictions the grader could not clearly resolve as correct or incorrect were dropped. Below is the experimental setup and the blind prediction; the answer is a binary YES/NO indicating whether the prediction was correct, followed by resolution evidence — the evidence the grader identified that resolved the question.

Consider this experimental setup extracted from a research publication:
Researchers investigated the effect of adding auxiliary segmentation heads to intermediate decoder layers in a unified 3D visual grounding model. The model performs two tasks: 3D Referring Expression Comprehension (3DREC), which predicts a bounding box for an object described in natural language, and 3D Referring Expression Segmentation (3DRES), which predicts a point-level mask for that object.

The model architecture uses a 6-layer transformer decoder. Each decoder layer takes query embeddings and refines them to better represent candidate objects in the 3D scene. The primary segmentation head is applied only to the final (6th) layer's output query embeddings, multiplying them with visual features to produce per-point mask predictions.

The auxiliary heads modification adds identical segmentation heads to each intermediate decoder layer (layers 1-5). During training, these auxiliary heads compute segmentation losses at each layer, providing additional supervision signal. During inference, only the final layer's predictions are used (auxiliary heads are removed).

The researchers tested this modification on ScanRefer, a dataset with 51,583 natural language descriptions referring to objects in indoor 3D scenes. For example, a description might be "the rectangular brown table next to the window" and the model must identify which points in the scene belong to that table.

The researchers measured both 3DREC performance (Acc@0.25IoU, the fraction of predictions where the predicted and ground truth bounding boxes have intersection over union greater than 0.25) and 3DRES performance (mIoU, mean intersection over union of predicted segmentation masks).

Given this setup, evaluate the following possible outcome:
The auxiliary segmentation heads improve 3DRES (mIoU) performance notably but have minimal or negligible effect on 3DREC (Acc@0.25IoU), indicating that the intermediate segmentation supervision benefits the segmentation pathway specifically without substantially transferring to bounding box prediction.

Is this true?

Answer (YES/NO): NO